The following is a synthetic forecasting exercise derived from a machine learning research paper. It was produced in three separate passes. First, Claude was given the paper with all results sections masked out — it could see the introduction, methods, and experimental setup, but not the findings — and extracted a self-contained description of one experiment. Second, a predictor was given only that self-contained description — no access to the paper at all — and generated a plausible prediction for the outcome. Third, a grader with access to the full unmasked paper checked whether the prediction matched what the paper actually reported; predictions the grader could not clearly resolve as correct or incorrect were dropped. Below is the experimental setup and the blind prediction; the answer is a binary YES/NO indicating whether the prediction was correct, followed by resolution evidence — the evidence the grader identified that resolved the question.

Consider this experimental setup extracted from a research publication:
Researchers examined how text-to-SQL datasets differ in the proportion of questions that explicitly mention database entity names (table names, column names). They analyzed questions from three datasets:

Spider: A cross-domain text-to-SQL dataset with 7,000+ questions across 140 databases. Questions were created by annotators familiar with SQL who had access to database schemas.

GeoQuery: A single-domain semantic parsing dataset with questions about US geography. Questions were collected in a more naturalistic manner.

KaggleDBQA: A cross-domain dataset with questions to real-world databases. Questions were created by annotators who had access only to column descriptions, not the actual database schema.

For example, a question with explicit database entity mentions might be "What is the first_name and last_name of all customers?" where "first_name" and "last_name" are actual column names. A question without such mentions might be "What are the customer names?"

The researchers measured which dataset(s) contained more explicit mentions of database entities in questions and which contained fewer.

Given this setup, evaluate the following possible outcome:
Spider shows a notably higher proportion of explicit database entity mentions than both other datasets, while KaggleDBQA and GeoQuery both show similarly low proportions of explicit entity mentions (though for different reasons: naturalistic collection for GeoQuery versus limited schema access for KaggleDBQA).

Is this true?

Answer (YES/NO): NO